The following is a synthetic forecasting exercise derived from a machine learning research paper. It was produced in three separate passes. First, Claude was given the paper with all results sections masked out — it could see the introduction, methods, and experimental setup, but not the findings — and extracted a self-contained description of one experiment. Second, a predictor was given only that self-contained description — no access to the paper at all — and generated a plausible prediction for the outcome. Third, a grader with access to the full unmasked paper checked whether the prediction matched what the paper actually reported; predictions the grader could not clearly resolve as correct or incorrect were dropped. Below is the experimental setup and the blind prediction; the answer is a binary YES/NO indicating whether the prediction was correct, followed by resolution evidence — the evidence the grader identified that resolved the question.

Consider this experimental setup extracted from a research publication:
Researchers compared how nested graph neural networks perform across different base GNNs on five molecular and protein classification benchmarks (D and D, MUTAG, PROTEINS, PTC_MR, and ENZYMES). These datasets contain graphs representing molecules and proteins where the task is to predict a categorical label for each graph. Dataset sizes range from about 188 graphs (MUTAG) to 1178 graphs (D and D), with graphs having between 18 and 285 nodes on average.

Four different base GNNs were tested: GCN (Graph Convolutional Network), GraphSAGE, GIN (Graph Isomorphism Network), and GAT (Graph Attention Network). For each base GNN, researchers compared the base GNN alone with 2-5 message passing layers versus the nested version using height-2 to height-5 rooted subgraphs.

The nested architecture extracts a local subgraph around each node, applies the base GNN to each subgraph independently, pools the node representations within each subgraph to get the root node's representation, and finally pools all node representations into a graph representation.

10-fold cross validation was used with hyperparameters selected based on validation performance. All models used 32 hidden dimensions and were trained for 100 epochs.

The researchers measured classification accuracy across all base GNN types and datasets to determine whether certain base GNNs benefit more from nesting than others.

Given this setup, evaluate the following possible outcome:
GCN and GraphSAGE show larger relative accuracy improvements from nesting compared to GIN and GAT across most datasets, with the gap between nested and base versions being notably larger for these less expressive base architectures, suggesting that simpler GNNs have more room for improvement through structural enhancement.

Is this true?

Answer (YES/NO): NO